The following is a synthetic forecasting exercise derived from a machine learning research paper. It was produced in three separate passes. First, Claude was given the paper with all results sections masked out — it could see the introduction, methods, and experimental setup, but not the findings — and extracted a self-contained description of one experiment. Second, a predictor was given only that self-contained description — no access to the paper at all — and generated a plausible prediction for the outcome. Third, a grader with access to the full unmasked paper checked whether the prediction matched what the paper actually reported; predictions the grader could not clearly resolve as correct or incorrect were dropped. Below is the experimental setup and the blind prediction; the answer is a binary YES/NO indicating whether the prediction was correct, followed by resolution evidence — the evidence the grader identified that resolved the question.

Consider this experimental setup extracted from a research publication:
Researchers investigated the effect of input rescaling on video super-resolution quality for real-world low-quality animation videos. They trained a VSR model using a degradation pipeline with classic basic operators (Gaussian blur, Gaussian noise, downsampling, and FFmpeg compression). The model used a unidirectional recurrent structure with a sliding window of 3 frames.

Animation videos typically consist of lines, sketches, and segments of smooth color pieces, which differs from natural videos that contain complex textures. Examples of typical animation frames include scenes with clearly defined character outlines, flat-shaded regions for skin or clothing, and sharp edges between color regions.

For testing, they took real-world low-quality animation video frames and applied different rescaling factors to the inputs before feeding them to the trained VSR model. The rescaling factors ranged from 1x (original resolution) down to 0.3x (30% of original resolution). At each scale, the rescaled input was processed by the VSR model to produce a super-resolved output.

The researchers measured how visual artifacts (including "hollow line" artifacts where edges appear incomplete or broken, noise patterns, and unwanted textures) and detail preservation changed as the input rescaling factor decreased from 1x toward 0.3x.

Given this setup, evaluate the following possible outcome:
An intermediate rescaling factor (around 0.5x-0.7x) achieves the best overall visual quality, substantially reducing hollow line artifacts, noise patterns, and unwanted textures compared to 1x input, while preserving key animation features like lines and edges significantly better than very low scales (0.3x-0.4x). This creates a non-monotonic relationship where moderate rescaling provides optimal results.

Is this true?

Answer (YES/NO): YES